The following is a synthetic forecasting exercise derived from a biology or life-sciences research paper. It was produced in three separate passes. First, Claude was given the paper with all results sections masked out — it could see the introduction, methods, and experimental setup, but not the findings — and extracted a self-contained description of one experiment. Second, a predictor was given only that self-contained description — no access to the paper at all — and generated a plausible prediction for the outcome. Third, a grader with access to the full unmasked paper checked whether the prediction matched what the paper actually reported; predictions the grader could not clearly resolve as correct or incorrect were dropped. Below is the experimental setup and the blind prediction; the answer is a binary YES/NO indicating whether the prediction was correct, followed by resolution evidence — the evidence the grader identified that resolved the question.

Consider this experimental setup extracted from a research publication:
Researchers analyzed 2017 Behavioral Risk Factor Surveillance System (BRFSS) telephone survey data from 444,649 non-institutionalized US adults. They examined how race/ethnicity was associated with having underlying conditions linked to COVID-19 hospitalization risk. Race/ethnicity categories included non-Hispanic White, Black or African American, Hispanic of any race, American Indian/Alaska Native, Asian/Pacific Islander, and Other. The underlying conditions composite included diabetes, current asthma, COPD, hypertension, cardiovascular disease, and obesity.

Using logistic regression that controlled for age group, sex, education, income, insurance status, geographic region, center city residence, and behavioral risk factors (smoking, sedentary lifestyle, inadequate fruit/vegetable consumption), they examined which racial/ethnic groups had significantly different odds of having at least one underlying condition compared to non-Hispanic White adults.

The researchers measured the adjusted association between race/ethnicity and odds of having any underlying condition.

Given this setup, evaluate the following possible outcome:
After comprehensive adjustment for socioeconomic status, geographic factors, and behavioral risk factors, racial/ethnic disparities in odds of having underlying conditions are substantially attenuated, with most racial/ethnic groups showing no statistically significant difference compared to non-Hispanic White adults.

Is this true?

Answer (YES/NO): NO